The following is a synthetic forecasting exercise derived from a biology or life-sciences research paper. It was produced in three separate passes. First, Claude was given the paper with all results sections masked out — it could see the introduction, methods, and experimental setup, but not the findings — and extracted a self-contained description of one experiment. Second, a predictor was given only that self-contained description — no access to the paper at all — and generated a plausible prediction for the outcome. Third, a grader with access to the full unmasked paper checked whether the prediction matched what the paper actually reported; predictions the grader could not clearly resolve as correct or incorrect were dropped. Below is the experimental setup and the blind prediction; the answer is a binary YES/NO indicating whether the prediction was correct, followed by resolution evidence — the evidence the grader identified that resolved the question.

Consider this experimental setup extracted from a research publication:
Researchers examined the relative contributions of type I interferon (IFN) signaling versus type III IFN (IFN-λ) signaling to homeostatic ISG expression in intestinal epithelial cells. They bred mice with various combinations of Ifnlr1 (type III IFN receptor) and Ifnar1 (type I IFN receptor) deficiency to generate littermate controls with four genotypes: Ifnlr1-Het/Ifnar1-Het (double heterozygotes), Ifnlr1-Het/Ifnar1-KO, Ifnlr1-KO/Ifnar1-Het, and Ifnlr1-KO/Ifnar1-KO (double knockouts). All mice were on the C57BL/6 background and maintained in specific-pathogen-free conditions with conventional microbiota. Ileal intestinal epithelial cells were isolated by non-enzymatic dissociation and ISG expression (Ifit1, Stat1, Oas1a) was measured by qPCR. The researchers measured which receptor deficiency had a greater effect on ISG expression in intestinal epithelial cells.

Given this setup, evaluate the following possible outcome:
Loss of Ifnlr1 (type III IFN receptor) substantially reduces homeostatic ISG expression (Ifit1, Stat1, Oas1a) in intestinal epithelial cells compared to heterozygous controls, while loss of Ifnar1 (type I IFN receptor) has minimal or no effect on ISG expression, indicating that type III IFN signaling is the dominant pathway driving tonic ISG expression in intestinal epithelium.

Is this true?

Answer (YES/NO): YES